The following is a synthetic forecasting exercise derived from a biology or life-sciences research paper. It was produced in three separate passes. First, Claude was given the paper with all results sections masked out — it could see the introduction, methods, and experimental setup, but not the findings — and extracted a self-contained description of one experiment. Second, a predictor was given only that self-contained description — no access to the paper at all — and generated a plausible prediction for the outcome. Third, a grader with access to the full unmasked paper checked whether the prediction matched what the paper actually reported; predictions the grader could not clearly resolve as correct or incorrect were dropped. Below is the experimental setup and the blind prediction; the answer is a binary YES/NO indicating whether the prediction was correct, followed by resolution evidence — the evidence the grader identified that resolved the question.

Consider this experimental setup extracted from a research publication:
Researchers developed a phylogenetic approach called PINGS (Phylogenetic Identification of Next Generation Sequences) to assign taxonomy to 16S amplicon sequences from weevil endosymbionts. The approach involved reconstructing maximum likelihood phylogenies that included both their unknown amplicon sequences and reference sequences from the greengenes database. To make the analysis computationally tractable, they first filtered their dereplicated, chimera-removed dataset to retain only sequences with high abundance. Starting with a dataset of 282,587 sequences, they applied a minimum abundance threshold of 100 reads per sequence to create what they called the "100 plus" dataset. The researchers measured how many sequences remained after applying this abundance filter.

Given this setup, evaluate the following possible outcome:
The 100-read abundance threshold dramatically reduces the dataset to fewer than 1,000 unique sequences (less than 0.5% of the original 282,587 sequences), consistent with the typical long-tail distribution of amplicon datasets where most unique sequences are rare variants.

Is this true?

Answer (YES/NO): NO